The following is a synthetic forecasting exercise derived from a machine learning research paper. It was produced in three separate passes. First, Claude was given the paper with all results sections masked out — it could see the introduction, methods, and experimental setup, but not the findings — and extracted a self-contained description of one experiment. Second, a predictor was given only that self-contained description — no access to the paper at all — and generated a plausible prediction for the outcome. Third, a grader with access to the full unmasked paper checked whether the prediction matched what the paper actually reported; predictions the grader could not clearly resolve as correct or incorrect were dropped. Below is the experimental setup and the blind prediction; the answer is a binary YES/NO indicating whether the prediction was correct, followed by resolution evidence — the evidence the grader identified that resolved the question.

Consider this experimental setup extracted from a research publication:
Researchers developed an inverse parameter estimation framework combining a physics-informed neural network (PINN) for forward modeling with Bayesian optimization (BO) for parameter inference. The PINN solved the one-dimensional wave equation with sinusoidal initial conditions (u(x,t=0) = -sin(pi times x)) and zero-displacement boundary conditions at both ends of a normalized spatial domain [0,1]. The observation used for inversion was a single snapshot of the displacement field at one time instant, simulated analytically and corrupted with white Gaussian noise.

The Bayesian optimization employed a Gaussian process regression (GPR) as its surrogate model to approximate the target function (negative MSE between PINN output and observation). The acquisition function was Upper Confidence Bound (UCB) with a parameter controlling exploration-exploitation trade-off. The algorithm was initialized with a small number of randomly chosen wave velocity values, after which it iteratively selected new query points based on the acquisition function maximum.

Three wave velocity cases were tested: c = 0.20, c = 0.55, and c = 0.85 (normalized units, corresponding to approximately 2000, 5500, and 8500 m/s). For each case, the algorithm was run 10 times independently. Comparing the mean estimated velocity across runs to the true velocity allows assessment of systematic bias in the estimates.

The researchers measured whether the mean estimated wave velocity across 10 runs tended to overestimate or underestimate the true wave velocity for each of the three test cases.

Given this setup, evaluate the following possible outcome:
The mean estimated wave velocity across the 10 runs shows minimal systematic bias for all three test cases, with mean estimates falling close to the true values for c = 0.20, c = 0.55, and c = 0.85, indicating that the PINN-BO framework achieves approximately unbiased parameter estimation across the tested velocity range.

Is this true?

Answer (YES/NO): NO